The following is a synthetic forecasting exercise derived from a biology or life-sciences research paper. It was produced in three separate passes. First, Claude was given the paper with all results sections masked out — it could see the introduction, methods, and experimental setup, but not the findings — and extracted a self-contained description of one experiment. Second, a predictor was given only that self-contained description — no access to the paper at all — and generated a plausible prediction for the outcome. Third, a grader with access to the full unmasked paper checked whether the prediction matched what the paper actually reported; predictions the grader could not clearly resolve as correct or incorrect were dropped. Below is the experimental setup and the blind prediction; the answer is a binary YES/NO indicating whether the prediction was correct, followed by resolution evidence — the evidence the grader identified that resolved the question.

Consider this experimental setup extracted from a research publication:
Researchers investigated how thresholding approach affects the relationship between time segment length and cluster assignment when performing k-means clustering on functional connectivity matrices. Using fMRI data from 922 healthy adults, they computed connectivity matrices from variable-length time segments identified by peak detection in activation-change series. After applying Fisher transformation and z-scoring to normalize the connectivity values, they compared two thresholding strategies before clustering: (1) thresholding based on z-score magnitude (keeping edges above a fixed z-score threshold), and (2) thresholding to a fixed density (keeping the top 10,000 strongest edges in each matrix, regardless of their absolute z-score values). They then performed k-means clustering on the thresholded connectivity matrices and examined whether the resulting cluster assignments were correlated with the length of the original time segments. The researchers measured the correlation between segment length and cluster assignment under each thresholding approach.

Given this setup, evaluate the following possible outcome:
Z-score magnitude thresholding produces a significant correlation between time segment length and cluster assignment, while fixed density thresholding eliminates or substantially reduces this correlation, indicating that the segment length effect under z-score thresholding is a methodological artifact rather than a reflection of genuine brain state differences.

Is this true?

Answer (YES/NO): YES